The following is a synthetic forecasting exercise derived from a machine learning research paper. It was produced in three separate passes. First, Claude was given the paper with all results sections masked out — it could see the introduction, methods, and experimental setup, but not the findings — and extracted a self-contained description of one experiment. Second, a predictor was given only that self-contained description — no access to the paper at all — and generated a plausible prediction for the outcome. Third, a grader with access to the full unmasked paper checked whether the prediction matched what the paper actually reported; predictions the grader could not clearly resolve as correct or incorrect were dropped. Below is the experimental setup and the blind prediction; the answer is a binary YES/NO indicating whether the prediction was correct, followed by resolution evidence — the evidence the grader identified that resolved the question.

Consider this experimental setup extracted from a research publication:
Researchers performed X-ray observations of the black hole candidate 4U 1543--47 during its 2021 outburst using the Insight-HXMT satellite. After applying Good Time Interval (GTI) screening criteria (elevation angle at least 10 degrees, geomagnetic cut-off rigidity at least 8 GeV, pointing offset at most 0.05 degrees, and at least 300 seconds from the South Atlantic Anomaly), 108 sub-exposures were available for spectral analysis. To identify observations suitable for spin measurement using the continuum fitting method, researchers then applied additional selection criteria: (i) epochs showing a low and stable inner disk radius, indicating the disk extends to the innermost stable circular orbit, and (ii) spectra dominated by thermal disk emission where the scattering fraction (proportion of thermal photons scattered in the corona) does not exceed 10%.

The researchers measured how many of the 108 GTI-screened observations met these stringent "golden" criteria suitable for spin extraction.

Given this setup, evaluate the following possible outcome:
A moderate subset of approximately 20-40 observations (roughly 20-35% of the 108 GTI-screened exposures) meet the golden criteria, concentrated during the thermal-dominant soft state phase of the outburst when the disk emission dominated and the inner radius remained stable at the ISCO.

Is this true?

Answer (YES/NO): NO